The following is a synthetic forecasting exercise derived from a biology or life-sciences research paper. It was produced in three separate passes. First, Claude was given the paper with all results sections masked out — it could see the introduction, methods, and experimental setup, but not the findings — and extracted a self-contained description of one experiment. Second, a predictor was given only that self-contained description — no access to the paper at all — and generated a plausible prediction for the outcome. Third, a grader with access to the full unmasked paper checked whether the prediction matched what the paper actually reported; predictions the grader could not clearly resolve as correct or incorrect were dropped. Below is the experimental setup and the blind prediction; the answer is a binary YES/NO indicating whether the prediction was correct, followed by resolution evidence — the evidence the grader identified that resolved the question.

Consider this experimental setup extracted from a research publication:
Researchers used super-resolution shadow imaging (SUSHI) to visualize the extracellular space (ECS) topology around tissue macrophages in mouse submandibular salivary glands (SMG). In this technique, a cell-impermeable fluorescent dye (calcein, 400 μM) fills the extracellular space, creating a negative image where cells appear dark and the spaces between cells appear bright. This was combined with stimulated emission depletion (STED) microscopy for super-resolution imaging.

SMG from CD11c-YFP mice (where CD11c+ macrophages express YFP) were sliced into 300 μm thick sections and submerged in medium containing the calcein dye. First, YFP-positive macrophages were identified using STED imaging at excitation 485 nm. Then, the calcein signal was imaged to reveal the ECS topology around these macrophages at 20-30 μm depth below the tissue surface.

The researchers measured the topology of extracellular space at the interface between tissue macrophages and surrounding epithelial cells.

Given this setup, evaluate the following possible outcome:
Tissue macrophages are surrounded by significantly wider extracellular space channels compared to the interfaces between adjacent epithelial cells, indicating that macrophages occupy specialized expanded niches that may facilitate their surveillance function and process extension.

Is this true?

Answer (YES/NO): NO